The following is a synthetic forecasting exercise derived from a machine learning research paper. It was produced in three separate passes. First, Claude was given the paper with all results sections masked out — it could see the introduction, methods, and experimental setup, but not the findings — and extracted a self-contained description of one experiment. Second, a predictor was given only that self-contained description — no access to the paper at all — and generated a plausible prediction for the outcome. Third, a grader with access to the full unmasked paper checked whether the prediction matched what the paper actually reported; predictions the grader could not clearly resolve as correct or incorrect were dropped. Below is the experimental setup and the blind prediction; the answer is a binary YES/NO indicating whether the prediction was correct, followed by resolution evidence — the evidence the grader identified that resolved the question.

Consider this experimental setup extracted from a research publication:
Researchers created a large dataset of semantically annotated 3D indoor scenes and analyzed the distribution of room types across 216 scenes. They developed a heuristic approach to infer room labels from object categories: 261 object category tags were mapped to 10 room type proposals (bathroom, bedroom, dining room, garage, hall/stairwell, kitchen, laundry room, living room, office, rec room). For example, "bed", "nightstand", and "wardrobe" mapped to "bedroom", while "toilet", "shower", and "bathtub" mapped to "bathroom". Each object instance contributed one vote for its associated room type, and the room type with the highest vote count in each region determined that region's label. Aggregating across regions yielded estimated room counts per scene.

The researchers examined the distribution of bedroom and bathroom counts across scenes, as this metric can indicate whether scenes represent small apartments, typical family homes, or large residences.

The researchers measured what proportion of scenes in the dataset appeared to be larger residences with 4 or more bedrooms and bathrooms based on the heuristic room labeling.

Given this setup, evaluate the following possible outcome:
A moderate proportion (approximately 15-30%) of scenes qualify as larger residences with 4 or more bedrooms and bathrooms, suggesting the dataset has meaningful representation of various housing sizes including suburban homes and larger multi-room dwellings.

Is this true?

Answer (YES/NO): NO